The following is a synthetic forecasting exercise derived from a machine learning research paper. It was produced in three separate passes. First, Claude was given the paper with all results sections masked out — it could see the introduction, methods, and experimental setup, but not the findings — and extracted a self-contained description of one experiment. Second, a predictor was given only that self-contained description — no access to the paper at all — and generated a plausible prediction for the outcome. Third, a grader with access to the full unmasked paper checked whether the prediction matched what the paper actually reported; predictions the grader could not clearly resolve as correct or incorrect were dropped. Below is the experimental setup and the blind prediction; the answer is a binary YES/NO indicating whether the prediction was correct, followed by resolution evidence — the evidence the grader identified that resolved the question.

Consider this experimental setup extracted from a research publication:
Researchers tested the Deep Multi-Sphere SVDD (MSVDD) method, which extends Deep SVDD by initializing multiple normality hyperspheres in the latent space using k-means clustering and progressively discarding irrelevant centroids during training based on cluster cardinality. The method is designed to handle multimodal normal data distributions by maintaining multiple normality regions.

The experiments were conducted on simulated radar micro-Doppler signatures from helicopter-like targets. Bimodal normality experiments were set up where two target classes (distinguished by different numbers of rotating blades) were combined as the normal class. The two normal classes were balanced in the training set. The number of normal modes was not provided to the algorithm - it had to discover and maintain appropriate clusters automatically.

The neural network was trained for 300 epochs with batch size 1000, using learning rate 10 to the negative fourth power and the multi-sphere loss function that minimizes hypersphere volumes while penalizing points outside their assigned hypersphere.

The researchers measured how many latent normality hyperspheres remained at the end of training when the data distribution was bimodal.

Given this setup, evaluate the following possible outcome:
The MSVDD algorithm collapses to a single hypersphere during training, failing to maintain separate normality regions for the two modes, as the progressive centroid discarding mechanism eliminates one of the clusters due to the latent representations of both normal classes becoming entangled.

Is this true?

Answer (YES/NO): YES